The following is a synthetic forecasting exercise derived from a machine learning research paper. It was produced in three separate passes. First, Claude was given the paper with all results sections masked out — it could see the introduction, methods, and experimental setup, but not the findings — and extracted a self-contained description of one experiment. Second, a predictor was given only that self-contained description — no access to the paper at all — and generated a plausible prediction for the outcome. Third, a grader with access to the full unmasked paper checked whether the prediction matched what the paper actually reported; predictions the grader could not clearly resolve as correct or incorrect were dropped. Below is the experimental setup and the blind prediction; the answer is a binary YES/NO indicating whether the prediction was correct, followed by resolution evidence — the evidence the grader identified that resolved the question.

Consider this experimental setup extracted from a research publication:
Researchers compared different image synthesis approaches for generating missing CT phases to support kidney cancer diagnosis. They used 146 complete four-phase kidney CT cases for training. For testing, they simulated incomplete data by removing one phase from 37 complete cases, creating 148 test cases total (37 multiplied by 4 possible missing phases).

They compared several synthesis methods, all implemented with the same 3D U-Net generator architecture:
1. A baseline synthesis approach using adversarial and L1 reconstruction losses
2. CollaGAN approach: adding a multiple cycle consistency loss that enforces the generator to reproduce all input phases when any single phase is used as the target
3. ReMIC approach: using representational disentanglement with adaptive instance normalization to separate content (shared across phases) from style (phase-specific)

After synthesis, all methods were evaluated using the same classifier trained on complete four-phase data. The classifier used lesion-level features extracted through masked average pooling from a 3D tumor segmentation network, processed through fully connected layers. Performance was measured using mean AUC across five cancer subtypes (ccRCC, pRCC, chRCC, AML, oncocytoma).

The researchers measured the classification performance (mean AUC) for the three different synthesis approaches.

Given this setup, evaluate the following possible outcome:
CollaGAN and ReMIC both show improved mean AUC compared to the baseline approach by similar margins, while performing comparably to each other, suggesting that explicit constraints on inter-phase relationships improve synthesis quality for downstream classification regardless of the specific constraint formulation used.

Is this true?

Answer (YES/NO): NO